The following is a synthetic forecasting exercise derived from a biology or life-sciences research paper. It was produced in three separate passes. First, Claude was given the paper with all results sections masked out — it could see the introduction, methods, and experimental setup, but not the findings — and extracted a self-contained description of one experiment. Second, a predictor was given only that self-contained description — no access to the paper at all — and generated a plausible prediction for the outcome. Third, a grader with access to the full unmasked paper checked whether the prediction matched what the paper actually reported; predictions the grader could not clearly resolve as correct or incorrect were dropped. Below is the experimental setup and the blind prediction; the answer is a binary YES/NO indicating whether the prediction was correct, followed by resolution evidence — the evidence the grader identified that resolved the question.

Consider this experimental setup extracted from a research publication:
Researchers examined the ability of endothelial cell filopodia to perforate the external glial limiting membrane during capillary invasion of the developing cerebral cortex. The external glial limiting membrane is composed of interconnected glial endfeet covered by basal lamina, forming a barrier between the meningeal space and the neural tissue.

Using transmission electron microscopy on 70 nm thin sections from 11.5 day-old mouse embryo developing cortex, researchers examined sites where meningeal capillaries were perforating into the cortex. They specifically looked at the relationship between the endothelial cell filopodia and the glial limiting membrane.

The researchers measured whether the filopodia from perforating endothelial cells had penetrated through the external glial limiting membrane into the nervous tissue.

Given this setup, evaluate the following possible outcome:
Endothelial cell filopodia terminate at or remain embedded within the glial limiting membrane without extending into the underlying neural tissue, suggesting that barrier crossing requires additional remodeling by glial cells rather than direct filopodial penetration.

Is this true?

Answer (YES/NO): NO